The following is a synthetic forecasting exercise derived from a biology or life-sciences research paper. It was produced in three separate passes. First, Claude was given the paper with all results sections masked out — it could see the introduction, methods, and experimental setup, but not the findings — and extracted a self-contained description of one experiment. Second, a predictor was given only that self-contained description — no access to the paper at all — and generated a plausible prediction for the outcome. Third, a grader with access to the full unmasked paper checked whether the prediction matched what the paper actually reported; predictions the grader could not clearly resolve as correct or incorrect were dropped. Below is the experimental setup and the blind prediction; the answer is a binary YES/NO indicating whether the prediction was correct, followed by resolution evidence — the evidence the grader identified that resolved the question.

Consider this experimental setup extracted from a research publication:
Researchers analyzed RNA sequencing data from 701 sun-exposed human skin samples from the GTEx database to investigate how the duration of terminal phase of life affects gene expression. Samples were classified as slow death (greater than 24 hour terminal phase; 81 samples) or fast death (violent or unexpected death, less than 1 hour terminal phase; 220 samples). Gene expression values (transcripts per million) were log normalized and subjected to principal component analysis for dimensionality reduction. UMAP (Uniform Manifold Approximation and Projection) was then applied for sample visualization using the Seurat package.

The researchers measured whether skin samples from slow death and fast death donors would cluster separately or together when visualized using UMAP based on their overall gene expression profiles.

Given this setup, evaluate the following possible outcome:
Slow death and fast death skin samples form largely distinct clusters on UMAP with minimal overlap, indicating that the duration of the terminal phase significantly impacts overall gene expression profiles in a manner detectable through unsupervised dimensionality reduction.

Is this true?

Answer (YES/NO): YES